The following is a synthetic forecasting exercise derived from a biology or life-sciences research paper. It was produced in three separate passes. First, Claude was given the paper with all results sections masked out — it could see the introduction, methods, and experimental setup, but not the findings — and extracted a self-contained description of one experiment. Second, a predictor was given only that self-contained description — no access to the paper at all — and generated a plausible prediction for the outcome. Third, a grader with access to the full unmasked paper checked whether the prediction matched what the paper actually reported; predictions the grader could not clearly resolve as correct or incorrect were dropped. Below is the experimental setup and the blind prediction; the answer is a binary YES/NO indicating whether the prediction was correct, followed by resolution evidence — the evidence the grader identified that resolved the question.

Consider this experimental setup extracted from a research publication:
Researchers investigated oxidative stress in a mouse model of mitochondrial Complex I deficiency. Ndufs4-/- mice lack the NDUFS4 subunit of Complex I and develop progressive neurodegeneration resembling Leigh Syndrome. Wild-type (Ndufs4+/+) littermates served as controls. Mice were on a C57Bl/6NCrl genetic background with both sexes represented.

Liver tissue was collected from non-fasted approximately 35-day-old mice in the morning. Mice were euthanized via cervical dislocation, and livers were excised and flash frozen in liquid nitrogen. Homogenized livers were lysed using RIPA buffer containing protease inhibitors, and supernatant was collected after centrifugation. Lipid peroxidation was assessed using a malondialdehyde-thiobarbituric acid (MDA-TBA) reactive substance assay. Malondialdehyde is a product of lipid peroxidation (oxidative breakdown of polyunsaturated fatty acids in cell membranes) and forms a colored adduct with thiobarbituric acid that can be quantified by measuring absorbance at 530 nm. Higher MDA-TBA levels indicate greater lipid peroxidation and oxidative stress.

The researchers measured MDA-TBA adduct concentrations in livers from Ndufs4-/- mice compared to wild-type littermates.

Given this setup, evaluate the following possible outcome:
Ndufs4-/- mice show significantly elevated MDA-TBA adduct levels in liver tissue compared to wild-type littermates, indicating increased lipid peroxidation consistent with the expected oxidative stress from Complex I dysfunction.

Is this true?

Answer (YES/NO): NO